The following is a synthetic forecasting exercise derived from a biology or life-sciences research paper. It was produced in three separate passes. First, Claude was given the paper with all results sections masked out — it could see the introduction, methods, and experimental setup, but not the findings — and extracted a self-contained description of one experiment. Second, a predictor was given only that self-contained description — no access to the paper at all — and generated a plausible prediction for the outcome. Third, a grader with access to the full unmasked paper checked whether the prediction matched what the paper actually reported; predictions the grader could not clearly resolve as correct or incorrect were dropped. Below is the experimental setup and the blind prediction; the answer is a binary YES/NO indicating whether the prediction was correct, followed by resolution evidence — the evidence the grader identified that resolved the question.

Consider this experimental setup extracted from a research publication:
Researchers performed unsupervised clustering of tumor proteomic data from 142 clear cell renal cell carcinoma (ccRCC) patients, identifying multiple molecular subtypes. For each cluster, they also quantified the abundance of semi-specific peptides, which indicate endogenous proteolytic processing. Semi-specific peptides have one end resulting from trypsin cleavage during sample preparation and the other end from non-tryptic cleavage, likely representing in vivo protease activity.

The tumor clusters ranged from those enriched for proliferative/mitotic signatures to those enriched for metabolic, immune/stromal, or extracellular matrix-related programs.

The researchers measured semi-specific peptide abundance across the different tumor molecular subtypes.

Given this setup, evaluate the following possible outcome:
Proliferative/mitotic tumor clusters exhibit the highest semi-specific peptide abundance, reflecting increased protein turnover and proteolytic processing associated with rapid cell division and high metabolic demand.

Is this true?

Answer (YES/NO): NO